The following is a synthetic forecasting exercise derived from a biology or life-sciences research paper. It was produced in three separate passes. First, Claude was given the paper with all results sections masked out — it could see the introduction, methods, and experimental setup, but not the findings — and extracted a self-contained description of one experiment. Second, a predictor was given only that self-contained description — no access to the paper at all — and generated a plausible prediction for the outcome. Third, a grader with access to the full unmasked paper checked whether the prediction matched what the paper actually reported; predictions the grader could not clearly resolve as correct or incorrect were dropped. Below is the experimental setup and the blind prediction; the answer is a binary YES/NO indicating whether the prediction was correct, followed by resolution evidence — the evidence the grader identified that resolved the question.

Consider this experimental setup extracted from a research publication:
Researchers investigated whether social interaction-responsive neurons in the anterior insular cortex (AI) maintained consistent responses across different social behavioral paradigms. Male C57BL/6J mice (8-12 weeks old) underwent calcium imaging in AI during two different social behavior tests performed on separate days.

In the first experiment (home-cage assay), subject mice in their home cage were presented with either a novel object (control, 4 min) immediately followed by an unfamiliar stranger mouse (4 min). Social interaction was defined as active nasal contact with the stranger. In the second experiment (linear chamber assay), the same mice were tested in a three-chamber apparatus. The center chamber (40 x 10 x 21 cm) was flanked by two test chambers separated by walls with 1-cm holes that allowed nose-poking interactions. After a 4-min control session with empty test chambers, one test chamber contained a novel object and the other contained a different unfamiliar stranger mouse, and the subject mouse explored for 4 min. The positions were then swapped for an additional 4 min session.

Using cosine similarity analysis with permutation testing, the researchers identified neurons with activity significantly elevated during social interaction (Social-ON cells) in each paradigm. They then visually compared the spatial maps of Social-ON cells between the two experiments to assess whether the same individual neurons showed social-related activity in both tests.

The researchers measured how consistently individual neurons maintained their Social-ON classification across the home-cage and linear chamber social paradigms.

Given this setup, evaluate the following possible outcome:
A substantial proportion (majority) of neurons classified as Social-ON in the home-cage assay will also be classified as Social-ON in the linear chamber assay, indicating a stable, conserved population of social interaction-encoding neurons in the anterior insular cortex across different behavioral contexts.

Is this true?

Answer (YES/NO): NO